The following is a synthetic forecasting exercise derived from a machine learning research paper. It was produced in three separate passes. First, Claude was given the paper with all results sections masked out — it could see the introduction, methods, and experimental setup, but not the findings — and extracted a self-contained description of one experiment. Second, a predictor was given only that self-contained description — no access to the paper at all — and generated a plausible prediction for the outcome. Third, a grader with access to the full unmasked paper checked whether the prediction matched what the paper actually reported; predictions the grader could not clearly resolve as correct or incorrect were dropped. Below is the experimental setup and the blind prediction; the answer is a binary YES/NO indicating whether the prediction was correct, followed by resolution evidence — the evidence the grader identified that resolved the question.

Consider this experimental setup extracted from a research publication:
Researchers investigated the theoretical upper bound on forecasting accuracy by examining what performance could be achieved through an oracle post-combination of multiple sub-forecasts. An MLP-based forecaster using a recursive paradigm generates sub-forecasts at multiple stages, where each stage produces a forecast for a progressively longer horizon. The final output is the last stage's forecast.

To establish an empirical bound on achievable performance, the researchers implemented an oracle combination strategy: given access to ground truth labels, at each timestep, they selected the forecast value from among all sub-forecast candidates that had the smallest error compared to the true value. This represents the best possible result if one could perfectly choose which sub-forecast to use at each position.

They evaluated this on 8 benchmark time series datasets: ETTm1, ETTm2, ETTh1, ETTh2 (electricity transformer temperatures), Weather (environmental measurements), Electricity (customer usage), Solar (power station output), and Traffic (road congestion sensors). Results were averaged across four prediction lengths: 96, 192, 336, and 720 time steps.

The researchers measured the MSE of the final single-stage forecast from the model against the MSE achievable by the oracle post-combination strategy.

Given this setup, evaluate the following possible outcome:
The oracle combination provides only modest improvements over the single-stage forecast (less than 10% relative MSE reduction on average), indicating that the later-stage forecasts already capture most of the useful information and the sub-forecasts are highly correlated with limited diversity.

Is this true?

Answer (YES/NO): NO